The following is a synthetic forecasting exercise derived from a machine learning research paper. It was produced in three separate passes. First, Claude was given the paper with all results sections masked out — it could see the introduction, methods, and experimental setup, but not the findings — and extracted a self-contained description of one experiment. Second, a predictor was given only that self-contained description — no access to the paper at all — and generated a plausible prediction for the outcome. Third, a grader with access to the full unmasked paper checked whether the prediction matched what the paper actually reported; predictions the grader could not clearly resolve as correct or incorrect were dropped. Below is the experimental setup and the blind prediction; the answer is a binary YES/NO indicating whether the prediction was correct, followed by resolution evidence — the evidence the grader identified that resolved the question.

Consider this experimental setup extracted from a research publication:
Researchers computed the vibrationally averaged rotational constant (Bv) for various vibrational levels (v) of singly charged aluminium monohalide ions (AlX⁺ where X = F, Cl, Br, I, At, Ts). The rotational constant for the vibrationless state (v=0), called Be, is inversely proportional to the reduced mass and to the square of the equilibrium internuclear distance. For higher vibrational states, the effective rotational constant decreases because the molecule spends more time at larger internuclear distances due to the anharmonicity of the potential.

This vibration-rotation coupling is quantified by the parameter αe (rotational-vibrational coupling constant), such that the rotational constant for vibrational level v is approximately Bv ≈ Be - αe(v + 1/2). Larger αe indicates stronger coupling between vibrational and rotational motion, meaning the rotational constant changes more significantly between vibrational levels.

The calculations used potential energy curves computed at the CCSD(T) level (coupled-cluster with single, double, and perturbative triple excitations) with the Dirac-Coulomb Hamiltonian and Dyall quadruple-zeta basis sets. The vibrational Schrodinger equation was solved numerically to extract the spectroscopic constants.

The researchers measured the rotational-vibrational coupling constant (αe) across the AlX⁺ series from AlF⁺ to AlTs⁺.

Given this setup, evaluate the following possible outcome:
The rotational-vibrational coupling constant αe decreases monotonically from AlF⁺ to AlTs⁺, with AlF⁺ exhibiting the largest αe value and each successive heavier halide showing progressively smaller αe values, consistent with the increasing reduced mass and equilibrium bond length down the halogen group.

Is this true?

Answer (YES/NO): NO